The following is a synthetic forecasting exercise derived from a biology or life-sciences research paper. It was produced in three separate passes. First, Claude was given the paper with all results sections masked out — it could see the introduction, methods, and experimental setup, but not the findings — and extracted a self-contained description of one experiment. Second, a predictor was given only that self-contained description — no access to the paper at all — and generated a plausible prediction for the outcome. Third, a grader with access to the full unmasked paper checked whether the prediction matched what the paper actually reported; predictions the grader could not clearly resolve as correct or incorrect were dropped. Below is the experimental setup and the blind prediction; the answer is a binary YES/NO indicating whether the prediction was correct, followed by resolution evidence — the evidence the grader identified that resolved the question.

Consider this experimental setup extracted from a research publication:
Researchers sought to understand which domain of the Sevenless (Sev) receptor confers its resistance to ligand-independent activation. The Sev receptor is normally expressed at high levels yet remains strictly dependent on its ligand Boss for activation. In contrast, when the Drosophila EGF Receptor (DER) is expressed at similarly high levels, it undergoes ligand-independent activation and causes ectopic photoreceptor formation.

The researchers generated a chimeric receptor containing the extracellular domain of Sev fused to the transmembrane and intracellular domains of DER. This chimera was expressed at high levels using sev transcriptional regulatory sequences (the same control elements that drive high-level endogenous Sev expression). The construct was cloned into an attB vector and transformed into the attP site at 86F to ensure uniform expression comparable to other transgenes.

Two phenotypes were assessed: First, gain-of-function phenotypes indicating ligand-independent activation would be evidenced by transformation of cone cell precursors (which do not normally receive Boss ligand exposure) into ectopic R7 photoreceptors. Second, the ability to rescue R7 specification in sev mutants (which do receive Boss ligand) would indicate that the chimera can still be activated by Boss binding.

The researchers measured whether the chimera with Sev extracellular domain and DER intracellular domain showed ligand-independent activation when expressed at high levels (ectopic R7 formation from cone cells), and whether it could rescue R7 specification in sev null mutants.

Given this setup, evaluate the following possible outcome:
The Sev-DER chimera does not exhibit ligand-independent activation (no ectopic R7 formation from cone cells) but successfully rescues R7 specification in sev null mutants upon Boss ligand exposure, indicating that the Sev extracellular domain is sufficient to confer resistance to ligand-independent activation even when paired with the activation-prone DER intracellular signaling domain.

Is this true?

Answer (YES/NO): NO